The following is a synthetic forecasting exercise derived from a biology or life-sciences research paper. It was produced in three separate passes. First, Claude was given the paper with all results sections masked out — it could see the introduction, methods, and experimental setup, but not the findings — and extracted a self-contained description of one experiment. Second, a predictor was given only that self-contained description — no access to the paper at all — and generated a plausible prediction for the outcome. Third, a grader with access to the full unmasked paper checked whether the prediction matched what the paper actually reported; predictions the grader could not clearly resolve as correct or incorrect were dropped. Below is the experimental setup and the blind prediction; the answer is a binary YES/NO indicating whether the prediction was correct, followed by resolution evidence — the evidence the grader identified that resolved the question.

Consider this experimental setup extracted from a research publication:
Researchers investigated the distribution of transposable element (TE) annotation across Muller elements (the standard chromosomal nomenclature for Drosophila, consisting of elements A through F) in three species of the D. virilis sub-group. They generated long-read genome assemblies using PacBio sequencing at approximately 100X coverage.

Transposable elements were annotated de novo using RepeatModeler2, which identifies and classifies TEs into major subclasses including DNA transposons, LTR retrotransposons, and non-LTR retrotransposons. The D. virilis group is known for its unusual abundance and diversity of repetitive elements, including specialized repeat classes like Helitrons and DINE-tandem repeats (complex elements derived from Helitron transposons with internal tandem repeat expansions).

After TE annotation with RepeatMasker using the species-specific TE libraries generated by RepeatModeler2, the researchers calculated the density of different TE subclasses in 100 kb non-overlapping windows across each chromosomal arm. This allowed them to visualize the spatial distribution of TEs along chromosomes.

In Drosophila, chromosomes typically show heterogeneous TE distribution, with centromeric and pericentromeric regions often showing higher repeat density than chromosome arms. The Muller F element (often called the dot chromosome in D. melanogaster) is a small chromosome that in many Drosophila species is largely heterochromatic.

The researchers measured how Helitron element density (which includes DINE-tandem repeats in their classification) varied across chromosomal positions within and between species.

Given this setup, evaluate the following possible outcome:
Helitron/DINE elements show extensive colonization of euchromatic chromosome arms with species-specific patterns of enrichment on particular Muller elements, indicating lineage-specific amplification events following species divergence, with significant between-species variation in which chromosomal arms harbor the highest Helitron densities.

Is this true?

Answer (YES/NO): NO